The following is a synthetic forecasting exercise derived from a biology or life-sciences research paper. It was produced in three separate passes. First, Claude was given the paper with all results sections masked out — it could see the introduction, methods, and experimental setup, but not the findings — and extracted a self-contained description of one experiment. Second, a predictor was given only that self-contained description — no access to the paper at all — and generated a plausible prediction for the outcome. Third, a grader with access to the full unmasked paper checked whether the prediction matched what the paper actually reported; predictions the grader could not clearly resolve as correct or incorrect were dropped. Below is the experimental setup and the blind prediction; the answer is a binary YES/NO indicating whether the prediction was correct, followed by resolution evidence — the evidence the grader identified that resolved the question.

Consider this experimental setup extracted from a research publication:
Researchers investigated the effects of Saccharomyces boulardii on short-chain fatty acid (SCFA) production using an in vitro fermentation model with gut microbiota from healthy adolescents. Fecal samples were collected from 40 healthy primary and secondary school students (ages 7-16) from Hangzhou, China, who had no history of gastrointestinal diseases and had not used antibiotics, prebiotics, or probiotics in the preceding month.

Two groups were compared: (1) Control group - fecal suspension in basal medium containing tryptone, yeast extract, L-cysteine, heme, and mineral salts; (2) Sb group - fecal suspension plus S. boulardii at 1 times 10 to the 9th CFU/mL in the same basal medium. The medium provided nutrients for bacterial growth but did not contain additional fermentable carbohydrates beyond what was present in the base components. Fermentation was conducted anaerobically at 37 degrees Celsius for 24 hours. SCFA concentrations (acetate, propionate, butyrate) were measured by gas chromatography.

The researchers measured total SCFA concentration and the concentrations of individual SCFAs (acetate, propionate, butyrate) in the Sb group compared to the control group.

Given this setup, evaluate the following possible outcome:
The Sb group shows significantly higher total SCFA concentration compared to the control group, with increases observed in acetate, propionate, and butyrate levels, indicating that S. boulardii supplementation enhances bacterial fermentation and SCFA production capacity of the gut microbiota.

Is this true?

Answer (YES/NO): NO